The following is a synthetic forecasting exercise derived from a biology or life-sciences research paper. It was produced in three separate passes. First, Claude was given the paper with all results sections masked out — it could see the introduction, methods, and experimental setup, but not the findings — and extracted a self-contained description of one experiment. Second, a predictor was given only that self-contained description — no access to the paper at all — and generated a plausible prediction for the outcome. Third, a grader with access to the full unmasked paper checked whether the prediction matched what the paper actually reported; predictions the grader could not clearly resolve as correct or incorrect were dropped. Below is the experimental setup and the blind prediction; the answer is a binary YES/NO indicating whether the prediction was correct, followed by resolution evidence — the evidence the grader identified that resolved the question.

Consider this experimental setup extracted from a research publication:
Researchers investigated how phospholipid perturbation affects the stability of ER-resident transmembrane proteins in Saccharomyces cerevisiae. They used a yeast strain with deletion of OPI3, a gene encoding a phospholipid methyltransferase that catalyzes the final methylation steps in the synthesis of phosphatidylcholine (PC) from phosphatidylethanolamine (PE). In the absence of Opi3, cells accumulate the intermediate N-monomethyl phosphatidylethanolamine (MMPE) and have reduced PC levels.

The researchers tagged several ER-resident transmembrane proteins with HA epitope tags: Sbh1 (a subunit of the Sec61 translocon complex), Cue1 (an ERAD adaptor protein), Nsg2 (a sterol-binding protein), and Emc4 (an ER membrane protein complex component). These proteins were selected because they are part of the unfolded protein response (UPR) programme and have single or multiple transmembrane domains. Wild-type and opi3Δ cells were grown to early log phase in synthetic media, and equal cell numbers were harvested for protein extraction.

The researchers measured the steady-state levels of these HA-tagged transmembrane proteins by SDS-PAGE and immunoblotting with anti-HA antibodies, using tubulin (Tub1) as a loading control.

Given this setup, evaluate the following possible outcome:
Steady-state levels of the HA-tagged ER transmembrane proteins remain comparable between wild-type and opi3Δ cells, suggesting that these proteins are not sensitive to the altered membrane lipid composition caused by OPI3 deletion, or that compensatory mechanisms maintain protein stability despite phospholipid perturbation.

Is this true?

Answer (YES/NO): NO